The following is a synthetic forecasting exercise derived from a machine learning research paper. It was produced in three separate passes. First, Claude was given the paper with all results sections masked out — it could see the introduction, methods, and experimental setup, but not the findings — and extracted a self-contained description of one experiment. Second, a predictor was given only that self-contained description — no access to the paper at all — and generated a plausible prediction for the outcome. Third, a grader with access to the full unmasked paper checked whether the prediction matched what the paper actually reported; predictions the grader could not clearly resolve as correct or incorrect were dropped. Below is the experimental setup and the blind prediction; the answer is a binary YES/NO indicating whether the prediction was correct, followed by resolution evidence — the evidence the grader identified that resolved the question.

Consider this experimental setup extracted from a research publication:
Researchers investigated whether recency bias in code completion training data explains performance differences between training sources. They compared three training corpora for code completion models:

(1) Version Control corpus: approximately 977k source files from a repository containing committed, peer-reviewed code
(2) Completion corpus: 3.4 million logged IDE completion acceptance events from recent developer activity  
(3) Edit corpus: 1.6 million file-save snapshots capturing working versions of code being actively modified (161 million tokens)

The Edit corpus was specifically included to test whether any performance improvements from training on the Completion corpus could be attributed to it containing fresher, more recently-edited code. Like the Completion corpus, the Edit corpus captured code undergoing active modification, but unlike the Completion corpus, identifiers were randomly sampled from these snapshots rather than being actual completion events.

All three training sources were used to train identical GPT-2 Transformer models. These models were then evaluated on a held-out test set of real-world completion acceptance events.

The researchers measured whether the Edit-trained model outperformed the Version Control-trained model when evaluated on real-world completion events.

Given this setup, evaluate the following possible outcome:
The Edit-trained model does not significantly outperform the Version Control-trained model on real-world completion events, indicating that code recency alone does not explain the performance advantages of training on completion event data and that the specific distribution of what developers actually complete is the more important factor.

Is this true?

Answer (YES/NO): YES